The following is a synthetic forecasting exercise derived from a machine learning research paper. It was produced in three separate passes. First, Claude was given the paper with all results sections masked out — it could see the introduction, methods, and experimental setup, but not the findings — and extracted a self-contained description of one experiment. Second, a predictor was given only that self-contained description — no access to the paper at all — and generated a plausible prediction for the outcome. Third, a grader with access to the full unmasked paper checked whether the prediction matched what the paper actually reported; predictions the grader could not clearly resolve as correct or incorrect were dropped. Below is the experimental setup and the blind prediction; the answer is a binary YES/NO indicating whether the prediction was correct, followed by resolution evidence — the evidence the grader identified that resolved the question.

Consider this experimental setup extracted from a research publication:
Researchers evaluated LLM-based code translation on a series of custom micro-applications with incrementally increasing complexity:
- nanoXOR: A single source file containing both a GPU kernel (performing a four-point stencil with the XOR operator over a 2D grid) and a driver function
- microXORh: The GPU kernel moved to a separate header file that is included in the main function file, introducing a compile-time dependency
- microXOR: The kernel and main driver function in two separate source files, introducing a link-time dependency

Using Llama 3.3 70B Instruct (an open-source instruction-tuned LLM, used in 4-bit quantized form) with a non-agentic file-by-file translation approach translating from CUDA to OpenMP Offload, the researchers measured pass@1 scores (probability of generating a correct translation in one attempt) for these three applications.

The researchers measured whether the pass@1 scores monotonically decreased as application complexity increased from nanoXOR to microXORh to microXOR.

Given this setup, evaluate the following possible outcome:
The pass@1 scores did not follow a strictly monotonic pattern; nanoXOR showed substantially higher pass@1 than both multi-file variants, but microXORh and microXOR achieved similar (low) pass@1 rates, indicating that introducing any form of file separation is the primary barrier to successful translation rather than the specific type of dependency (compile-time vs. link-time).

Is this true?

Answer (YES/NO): NO